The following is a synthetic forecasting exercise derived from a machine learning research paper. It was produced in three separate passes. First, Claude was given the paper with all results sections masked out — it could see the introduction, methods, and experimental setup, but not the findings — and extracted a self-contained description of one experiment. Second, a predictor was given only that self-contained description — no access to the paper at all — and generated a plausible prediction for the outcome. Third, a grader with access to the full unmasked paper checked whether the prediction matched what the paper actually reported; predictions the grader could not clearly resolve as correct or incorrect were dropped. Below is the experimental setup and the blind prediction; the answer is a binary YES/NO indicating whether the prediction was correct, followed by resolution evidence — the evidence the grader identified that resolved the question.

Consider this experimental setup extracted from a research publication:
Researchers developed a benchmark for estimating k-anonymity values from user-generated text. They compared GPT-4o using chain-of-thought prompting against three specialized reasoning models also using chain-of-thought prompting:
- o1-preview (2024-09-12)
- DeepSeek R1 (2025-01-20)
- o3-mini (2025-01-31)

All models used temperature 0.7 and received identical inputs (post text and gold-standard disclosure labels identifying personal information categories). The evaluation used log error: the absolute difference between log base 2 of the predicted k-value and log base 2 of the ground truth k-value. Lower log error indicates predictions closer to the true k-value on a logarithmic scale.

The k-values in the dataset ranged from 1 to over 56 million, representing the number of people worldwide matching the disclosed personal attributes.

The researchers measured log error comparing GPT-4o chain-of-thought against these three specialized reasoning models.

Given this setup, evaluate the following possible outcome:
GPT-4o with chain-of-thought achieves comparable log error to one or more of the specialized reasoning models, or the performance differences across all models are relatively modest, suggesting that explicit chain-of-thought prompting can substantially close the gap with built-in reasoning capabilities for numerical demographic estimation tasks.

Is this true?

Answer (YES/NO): NO